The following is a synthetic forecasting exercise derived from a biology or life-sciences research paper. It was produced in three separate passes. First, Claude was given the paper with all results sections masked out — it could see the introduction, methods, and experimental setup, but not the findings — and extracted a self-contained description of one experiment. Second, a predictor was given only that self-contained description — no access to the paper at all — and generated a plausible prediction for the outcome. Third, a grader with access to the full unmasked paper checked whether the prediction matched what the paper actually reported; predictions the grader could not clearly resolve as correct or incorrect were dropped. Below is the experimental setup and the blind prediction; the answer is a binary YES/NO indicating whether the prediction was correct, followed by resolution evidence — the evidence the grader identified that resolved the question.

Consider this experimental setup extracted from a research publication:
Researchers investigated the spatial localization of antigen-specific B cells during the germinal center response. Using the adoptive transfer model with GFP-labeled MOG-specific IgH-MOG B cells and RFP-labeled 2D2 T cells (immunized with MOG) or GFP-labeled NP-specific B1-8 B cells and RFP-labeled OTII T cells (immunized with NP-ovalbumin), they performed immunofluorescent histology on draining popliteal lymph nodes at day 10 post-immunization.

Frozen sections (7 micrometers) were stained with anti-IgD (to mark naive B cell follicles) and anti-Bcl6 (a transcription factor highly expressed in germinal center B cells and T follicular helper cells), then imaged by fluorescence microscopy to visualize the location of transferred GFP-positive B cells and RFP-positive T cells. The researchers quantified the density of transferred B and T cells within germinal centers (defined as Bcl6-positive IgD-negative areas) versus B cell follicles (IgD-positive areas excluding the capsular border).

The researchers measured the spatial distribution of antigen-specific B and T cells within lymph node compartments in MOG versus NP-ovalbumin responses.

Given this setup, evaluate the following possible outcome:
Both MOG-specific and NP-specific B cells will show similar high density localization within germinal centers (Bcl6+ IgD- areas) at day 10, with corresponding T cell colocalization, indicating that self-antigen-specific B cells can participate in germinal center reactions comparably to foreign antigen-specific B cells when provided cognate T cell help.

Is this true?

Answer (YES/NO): NO